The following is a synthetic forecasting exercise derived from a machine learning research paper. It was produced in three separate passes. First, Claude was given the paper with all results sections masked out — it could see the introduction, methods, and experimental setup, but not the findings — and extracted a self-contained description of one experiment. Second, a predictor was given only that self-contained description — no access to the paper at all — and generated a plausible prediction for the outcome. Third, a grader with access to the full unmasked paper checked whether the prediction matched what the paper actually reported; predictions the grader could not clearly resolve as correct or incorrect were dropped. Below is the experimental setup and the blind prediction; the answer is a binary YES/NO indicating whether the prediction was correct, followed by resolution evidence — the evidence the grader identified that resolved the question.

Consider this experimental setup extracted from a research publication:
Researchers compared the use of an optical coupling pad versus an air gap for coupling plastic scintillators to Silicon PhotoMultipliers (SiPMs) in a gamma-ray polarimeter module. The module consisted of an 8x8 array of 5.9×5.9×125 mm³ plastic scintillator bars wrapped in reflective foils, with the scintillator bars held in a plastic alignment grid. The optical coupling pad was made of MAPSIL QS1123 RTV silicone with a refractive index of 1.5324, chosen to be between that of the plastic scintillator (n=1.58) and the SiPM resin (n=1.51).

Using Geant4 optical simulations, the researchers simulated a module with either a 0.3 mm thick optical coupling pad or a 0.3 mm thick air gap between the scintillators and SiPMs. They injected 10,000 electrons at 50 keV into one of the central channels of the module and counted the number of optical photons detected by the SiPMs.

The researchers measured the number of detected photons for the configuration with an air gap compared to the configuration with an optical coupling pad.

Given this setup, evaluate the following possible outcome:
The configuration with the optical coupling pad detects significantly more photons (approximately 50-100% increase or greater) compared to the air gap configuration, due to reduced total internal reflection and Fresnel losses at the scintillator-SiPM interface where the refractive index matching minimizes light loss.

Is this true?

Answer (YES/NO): NO